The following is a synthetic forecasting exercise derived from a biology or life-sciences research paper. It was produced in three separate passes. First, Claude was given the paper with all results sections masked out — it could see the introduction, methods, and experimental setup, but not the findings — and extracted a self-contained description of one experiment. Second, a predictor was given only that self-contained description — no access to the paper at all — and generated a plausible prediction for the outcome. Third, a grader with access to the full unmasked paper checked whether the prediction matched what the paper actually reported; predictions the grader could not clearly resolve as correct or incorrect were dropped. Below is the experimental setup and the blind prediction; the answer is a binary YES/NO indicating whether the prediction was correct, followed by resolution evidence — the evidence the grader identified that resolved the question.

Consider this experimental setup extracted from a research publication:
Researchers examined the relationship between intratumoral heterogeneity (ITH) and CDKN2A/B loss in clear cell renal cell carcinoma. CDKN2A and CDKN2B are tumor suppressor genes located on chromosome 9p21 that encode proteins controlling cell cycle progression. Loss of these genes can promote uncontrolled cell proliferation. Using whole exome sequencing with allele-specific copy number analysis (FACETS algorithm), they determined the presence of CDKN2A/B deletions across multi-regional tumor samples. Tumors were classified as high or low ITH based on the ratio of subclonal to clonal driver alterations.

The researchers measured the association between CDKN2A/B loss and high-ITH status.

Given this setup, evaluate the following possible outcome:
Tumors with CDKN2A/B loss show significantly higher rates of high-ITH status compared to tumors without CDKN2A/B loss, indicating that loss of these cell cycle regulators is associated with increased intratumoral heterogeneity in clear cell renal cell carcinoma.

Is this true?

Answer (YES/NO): YES